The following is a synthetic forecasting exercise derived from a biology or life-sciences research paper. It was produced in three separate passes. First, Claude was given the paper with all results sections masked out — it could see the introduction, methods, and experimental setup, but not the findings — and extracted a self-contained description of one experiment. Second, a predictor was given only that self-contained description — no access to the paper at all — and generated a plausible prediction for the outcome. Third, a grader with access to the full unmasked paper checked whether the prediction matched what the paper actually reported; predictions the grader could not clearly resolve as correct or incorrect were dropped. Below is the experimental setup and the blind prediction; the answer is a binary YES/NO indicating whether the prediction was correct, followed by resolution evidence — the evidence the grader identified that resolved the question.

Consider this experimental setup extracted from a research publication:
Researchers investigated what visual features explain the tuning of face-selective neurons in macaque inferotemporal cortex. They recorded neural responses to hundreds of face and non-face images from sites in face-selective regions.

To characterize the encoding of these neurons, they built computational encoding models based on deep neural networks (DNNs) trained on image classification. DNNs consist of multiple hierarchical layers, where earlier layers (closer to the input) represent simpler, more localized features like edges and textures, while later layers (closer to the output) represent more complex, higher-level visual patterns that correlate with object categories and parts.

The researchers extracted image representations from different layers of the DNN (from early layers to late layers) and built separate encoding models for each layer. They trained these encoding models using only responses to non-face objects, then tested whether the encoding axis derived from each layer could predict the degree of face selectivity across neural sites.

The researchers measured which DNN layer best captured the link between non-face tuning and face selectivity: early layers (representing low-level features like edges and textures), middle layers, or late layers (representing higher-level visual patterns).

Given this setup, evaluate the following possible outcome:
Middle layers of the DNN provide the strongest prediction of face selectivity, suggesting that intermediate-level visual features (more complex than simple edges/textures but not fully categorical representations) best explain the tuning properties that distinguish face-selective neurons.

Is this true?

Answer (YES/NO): YES